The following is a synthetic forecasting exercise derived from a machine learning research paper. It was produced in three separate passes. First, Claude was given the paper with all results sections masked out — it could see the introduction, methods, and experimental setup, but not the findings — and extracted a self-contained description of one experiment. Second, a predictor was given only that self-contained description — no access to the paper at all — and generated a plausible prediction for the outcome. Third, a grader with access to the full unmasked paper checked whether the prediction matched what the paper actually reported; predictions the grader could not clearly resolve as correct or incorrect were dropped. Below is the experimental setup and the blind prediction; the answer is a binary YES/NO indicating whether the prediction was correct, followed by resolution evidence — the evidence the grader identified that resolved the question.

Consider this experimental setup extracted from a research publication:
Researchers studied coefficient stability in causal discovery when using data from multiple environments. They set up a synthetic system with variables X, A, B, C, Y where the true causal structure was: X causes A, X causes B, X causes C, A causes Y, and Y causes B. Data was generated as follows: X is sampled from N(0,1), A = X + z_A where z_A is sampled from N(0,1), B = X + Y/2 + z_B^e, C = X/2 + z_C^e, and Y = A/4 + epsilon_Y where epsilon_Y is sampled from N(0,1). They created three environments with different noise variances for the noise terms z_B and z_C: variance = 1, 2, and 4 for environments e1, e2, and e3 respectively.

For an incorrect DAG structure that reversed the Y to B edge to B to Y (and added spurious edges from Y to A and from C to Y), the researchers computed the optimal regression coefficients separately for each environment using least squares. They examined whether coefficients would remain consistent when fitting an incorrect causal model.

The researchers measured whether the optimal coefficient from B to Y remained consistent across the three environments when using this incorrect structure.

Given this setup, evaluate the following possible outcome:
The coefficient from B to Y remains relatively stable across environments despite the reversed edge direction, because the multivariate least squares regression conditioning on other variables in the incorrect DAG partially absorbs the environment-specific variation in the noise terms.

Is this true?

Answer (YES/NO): NO